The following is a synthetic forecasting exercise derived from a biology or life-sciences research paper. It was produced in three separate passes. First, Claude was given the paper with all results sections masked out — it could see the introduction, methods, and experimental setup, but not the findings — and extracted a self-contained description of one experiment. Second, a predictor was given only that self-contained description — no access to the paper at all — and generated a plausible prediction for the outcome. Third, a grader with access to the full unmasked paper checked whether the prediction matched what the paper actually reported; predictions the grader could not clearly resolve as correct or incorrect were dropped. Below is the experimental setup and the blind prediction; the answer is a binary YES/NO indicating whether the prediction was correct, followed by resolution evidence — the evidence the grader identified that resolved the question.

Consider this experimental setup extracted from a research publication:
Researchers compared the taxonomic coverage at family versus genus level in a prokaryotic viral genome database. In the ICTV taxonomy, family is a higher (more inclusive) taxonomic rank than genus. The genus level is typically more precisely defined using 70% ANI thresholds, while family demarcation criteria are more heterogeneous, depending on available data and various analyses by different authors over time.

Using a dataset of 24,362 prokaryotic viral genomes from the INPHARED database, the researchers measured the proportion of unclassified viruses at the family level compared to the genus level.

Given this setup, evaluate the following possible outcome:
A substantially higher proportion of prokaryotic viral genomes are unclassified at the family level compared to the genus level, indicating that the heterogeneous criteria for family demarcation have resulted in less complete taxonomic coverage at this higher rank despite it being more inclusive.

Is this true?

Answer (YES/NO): YES